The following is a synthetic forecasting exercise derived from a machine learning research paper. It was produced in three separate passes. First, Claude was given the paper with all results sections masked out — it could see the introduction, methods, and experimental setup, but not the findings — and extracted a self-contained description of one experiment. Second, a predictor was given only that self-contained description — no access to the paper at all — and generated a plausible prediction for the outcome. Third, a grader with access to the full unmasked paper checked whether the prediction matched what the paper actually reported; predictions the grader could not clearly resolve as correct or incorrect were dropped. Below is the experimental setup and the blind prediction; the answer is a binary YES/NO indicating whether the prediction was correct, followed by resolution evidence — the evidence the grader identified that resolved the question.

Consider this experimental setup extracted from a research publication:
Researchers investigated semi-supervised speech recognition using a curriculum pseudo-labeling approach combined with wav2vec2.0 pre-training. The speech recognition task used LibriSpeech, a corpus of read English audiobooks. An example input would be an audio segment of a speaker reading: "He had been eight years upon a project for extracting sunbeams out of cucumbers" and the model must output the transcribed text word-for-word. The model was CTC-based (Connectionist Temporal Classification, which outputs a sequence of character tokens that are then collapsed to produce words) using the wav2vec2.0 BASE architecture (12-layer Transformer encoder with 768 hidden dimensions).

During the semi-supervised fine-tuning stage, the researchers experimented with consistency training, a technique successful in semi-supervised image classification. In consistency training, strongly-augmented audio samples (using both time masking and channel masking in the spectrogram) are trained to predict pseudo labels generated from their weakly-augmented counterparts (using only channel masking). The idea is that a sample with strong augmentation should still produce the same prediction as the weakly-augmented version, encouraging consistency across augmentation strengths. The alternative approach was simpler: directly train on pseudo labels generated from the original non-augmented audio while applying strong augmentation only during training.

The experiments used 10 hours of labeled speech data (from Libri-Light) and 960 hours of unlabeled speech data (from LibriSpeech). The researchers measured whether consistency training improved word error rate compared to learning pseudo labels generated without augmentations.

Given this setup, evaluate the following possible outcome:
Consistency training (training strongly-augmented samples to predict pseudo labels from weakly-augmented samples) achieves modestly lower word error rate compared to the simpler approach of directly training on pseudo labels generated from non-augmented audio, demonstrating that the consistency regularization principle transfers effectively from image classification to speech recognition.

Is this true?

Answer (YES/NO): NO